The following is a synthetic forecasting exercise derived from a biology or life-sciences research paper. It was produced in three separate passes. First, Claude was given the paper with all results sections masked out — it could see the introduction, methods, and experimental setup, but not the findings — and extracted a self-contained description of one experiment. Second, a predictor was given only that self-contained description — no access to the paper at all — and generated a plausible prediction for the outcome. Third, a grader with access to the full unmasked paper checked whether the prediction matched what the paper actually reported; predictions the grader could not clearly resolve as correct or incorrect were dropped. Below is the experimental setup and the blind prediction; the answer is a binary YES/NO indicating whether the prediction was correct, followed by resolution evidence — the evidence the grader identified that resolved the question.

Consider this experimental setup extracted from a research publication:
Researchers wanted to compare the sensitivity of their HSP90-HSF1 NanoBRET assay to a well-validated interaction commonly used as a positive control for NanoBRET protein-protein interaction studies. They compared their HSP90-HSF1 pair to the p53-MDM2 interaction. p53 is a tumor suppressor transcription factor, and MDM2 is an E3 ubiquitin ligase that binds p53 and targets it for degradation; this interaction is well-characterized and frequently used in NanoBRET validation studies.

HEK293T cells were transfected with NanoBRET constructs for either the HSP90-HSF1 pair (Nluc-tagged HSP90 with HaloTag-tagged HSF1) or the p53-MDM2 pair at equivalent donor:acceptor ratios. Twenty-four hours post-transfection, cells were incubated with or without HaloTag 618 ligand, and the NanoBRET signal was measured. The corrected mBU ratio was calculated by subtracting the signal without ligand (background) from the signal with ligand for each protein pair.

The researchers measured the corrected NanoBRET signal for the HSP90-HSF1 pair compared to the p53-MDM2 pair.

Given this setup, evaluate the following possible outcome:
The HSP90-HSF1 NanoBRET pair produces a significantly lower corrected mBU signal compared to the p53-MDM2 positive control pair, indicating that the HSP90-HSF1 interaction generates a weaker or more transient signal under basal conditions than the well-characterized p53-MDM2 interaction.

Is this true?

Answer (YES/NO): YES